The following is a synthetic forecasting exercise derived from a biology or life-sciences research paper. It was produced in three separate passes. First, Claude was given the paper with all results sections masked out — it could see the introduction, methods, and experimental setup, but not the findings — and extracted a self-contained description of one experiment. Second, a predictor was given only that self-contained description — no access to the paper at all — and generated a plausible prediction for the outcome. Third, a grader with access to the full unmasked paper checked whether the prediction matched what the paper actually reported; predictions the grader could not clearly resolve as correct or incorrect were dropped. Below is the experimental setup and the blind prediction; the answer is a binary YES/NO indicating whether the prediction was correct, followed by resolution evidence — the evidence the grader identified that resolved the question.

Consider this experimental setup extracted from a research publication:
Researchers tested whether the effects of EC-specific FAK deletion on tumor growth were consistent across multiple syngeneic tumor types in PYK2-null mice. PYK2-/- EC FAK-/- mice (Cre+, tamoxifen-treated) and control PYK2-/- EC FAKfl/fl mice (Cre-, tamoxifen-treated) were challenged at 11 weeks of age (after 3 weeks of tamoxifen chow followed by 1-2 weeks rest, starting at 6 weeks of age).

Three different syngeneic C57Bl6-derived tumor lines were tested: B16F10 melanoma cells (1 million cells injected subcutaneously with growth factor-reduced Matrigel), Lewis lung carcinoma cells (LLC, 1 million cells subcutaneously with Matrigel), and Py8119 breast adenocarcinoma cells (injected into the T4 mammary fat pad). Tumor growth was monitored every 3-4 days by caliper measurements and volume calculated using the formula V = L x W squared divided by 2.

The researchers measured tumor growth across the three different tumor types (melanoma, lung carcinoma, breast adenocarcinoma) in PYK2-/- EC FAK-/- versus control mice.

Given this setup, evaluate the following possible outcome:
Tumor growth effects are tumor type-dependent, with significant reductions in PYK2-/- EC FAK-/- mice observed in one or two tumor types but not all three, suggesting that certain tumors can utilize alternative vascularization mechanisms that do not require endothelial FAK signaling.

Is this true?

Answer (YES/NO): NO